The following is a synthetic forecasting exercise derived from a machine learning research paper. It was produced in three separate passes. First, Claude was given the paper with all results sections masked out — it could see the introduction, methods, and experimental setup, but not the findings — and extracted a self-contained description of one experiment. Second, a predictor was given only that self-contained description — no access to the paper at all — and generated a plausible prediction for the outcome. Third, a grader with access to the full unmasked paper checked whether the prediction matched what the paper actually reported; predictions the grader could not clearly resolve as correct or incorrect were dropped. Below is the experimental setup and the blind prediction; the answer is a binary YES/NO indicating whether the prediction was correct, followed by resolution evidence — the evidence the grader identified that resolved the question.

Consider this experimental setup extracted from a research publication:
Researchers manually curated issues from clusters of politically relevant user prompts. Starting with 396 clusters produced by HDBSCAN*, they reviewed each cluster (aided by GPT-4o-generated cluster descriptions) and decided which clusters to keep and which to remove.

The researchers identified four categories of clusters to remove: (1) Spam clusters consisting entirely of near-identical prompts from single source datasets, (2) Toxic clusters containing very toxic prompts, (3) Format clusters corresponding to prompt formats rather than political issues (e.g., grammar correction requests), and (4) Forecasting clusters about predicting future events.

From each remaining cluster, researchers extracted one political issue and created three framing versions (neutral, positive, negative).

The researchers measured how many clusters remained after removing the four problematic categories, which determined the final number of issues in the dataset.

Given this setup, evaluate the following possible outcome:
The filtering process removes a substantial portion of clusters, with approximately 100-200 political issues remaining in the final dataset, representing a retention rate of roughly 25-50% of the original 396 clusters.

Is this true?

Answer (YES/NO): NO